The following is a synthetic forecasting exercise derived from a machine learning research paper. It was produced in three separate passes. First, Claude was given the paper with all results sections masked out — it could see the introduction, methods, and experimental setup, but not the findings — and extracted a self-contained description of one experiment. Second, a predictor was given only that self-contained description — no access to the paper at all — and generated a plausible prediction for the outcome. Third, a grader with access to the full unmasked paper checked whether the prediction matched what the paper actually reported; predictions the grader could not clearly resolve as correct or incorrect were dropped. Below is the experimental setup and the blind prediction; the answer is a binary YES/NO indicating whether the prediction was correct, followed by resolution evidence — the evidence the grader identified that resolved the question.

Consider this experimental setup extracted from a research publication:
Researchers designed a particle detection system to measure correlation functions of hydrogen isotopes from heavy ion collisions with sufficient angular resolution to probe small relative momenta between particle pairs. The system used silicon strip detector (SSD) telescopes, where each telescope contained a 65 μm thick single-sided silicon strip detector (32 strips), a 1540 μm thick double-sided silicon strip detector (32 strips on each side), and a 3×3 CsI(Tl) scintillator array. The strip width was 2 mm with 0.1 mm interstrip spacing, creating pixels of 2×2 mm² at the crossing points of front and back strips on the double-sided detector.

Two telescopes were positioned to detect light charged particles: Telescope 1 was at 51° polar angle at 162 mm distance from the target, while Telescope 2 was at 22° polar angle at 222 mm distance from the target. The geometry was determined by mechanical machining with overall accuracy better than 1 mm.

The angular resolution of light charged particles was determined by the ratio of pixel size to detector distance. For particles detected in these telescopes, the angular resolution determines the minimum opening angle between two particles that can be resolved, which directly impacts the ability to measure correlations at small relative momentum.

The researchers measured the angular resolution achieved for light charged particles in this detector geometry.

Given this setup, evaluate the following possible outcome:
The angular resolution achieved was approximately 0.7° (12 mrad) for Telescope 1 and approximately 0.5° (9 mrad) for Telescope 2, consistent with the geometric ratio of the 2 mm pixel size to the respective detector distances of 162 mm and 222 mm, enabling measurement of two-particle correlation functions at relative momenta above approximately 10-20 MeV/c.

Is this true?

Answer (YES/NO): NO